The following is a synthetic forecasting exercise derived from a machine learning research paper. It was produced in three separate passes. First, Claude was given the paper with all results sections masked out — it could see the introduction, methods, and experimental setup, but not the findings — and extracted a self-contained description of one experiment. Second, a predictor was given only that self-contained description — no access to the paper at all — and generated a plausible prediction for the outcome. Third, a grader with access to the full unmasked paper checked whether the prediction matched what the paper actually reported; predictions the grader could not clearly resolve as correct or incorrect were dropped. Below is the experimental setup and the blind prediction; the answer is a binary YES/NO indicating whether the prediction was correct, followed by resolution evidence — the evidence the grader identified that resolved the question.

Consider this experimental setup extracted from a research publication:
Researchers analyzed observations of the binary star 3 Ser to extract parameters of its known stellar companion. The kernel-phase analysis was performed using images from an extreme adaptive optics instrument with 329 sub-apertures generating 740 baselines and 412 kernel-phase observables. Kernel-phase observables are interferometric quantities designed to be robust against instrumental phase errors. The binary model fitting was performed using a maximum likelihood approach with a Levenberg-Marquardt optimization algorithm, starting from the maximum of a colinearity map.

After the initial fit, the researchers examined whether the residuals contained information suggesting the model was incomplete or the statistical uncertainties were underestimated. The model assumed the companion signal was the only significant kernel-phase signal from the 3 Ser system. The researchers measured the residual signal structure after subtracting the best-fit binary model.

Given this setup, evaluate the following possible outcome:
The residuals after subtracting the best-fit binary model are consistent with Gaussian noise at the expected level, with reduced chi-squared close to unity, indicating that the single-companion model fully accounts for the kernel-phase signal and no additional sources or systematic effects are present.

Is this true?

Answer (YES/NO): NO